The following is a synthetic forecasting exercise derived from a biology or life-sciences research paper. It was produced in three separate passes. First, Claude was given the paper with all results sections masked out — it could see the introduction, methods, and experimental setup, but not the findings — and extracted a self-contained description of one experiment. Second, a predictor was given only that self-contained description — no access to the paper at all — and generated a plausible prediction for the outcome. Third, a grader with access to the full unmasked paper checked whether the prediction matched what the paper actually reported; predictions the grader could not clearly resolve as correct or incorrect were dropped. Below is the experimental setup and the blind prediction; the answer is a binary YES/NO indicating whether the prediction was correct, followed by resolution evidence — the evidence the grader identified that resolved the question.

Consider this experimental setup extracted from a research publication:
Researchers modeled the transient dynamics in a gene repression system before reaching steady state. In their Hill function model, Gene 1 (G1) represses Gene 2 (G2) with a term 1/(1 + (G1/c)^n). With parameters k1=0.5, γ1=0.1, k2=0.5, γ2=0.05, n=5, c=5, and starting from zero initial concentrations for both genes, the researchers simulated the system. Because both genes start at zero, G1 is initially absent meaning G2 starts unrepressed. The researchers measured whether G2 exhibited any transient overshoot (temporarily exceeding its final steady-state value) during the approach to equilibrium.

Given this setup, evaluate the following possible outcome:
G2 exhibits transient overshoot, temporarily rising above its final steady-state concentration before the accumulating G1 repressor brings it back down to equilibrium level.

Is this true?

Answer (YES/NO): YES